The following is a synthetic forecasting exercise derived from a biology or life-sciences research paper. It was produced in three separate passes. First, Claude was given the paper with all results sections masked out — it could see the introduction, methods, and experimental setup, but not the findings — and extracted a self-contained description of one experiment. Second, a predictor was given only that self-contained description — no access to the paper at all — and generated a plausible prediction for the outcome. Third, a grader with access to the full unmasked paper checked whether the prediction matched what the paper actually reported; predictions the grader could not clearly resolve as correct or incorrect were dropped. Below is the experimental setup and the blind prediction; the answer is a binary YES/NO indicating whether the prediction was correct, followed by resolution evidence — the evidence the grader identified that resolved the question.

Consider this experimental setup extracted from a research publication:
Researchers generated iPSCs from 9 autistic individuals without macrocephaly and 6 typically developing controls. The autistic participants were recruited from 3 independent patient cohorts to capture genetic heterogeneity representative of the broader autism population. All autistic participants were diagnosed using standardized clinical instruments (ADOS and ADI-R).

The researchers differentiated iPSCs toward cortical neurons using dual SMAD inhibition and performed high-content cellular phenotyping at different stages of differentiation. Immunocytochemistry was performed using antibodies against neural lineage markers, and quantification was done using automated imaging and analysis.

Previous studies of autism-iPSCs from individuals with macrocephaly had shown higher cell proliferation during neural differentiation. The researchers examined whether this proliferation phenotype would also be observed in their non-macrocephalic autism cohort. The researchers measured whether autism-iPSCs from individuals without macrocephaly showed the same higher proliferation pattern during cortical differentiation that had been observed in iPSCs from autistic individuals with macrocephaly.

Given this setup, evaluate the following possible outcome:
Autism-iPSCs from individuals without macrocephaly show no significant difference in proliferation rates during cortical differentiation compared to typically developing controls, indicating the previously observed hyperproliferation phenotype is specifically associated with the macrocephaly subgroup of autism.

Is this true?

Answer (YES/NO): YES